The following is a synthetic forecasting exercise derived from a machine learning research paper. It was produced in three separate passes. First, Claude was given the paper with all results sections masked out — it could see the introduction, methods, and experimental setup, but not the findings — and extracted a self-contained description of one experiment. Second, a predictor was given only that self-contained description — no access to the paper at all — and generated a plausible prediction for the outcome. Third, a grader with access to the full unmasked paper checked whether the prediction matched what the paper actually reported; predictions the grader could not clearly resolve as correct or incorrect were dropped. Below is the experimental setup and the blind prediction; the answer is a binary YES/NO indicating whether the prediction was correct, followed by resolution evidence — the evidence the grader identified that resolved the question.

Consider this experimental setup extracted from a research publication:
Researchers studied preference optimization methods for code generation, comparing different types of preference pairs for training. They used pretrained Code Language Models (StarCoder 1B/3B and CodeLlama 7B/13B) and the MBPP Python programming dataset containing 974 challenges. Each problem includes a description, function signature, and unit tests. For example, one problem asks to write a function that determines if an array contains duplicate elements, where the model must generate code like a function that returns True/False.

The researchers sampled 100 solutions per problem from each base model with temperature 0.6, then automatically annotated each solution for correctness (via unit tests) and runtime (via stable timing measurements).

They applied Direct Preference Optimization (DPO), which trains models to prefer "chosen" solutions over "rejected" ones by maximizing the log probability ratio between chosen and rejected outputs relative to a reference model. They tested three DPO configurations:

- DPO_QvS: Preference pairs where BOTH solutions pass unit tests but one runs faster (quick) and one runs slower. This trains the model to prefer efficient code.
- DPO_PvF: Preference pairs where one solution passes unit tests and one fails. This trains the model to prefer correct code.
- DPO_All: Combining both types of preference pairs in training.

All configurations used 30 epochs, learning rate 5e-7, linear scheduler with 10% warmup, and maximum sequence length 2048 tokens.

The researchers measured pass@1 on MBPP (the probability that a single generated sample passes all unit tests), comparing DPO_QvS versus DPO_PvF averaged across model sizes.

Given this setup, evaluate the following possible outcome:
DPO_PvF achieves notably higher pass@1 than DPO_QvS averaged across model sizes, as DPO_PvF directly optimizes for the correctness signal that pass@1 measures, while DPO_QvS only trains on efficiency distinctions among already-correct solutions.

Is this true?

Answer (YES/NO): NO